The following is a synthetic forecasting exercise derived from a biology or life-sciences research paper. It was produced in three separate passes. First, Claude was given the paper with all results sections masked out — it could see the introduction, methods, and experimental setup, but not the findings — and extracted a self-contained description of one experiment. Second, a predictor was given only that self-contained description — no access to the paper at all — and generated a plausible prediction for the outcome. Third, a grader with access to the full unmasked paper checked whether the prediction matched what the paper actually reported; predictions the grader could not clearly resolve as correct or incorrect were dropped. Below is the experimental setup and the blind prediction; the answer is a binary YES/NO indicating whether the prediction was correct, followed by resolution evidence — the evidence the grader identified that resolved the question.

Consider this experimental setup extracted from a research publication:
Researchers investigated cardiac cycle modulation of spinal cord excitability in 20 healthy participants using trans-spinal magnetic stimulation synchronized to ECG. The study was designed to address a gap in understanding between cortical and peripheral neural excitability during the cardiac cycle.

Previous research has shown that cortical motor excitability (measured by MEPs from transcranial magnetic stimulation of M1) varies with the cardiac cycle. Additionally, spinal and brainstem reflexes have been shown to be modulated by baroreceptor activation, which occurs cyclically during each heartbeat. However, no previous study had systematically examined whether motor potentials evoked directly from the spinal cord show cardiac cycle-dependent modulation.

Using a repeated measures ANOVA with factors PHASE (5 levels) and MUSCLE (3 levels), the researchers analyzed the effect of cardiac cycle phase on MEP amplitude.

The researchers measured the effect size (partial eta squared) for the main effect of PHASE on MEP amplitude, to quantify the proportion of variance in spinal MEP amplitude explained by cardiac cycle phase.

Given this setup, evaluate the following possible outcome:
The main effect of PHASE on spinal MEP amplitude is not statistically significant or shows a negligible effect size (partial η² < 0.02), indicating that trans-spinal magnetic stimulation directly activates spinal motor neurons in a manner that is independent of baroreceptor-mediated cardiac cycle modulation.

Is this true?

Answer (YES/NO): NO